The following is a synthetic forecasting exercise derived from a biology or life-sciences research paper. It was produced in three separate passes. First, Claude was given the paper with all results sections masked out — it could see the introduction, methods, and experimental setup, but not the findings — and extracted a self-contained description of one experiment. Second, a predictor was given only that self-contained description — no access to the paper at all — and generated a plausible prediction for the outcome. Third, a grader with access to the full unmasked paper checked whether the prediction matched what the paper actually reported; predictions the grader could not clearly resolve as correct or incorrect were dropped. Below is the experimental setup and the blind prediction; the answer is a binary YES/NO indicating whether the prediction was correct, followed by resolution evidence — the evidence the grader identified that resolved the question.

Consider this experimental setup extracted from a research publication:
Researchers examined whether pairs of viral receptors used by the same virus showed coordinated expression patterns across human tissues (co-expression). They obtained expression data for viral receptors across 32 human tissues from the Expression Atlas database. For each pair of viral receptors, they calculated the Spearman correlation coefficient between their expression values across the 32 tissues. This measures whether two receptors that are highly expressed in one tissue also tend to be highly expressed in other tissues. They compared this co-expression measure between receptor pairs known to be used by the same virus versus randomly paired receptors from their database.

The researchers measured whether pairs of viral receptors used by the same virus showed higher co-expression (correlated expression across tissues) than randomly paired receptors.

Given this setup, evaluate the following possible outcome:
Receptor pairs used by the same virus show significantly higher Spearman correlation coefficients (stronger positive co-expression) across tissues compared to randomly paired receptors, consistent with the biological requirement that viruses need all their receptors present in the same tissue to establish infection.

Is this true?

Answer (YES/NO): NO